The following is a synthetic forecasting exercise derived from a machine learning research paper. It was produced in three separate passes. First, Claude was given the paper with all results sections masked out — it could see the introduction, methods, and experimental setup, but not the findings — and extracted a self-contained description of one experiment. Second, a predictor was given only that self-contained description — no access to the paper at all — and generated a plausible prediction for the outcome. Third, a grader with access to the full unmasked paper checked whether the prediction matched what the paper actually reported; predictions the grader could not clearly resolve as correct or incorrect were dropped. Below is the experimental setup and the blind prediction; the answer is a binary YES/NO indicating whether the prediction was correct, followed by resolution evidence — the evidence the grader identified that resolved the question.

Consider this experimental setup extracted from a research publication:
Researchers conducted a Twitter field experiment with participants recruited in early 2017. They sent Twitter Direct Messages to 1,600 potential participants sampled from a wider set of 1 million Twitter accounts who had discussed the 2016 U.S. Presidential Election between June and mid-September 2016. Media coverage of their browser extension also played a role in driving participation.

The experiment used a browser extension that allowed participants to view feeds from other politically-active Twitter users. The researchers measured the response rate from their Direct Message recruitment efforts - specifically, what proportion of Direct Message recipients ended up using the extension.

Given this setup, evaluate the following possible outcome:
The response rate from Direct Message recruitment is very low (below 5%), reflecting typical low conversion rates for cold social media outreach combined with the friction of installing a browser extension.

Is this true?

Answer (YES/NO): YES